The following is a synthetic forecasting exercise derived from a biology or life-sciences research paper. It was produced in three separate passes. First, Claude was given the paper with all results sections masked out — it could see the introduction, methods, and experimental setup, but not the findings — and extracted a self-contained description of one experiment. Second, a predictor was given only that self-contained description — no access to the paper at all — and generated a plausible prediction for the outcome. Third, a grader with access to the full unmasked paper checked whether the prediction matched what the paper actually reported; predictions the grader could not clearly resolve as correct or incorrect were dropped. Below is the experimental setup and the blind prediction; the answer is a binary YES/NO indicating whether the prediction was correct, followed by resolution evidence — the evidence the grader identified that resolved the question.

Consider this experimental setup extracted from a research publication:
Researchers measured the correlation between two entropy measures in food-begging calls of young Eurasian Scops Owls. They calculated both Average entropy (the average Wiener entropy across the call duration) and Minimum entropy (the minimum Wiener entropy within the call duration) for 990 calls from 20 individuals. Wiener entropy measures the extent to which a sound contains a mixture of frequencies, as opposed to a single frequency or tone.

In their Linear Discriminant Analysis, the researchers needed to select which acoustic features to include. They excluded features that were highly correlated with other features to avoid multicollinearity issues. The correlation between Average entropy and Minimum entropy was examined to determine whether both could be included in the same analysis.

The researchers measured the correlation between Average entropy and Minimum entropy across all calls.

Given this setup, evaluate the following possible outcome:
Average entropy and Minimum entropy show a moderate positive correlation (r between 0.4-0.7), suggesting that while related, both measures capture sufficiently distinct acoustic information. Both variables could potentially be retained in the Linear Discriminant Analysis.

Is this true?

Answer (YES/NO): NO